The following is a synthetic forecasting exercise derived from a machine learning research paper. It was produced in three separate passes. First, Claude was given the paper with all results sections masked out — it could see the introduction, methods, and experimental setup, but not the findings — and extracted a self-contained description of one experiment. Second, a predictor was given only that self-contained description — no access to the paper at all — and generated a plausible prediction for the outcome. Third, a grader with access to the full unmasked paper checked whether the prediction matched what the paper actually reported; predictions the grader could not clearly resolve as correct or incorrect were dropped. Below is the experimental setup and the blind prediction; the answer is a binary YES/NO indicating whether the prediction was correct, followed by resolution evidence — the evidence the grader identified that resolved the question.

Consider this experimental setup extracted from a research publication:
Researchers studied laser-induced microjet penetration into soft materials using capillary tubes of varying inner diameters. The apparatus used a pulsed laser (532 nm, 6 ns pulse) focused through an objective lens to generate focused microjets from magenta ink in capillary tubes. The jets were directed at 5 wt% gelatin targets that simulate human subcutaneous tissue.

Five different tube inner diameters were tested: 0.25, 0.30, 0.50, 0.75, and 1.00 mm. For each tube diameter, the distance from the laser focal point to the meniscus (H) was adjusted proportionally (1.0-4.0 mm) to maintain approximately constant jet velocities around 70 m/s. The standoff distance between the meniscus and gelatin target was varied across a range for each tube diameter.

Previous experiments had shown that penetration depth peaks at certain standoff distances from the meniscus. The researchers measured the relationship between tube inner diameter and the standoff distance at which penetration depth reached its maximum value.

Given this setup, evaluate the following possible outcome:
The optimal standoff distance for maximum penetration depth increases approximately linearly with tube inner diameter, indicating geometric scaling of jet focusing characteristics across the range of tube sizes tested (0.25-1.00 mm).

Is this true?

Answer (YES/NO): YES